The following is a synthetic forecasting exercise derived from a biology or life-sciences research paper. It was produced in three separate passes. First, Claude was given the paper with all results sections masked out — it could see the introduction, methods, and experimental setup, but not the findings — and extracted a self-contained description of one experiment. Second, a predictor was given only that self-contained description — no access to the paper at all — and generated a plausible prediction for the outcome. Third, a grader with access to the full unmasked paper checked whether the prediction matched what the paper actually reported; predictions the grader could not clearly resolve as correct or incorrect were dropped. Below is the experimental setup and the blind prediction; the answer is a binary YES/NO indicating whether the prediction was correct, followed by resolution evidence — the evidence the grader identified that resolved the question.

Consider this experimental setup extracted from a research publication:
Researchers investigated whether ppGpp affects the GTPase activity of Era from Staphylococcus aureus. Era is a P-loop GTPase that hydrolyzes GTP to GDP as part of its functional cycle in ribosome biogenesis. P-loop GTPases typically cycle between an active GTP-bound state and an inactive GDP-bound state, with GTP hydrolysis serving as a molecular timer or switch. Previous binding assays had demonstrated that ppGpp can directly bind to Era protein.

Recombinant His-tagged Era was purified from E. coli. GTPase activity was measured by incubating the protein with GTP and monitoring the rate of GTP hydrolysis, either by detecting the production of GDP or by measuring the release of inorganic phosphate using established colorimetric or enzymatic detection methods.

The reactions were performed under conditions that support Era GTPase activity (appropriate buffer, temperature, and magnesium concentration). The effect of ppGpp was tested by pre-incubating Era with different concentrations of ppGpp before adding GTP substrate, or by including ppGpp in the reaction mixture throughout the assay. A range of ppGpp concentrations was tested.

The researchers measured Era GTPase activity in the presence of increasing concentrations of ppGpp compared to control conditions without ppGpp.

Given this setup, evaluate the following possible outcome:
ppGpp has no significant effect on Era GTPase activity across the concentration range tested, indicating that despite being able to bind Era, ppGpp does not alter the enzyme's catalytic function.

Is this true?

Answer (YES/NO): NO